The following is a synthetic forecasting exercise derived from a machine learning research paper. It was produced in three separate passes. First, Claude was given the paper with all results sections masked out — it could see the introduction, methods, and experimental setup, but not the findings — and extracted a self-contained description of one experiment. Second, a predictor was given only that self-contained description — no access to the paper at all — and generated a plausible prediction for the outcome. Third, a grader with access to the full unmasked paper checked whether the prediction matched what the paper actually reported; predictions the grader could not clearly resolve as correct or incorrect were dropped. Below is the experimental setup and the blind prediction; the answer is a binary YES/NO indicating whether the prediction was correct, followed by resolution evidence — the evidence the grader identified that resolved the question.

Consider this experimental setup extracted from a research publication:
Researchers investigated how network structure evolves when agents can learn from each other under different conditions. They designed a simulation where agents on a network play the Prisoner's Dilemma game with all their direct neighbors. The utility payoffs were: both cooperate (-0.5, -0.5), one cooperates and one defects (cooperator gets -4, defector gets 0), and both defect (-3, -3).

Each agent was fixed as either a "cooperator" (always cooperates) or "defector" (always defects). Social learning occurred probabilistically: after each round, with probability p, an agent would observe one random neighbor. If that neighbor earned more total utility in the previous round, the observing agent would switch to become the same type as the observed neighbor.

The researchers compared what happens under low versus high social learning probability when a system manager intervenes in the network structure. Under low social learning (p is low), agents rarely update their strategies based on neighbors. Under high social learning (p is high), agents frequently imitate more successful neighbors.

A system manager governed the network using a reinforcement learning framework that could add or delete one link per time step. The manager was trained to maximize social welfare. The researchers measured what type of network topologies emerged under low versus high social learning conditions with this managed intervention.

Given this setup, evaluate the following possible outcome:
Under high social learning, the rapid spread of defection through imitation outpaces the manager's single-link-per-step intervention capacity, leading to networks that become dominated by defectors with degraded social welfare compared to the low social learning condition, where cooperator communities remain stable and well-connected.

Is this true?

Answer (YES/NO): YES